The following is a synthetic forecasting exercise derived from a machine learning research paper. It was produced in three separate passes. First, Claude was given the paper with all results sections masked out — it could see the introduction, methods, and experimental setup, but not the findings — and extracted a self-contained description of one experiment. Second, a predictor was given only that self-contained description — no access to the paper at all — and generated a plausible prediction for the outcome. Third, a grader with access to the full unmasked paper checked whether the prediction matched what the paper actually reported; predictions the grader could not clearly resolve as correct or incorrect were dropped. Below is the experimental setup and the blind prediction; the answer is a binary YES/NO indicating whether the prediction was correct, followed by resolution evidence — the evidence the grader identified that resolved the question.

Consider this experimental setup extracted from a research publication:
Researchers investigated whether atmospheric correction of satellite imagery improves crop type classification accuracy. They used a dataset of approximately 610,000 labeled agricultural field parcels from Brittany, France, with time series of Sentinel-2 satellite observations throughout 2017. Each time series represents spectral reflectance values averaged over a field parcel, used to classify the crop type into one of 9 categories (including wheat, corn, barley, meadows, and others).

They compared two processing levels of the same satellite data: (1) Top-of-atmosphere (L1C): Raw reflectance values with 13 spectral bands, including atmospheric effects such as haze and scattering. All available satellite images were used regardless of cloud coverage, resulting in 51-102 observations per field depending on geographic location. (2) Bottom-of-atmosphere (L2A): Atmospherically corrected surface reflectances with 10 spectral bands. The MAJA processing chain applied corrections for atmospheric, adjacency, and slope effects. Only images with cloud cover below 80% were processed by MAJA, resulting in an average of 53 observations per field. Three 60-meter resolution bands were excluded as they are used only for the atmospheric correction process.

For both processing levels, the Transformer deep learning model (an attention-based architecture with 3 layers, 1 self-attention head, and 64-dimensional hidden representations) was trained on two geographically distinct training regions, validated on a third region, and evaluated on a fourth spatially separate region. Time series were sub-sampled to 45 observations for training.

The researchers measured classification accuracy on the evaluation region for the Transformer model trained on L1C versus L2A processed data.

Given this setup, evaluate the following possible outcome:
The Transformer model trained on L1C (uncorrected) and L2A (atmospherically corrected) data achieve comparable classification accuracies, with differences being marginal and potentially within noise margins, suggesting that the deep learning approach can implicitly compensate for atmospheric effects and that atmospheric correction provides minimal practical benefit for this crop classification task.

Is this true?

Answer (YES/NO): YES